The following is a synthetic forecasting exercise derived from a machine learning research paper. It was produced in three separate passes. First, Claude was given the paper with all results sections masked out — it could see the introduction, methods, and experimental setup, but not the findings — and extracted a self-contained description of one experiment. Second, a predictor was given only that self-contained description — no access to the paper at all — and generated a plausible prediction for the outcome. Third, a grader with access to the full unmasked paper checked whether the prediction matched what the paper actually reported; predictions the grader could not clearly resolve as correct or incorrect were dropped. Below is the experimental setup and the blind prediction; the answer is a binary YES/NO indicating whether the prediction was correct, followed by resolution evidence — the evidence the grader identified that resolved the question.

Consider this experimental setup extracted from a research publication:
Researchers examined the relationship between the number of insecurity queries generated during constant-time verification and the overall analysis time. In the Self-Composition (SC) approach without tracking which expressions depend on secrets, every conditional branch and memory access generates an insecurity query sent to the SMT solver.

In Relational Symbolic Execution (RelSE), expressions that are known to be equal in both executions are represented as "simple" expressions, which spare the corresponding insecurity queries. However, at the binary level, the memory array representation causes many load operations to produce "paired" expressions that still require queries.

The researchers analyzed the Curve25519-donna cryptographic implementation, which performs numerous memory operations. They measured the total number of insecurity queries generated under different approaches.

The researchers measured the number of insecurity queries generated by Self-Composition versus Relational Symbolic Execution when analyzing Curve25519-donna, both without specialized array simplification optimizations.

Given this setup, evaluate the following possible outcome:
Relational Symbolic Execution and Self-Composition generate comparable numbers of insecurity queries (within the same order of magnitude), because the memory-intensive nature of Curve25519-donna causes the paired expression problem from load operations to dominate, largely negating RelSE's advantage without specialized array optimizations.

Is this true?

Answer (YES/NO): YES